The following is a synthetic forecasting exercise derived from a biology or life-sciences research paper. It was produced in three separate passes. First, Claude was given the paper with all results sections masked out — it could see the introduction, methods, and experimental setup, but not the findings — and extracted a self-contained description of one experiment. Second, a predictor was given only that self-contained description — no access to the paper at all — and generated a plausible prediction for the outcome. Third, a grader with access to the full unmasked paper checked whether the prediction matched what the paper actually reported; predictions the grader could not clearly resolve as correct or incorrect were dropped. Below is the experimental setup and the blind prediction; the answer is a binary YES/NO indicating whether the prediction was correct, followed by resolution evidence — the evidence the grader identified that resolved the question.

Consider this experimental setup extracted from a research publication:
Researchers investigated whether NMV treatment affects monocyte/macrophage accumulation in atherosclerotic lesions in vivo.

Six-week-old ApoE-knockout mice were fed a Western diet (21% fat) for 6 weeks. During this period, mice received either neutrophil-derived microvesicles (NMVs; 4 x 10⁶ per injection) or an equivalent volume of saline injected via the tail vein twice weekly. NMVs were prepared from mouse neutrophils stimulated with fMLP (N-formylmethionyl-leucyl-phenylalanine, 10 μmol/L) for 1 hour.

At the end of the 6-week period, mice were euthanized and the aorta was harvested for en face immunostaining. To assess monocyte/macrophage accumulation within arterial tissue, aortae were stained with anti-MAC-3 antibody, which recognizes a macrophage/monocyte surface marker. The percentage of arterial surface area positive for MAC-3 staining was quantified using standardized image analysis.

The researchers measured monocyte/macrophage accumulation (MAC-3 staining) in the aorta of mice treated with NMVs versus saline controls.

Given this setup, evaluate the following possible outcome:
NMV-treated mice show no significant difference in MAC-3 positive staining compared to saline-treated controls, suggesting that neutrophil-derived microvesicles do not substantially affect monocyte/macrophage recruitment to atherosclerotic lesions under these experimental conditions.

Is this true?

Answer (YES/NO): NO